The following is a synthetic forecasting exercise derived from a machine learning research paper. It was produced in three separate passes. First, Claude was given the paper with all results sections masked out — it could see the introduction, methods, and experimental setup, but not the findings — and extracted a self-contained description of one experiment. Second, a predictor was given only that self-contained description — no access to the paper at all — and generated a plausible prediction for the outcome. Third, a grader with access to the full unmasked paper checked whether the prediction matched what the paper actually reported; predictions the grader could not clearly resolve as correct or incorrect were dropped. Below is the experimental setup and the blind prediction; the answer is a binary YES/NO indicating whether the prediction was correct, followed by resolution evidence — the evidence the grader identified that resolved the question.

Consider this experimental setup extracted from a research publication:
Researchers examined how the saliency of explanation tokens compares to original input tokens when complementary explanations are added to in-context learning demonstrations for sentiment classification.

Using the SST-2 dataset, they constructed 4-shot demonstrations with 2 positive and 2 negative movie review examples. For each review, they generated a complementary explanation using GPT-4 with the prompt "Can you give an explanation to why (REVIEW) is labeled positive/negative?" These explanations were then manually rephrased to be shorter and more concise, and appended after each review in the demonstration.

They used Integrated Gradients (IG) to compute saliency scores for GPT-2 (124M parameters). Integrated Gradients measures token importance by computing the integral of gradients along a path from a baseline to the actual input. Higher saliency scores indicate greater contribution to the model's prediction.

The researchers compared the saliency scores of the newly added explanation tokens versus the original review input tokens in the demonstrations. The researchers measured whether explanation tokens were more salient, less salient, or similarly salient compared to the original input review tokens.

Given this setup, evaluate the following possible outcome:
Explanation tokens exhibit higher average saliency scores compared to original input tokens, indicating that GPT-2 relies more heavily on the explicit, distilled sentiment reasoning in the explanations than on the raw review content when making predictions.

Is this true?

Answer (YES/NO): NO